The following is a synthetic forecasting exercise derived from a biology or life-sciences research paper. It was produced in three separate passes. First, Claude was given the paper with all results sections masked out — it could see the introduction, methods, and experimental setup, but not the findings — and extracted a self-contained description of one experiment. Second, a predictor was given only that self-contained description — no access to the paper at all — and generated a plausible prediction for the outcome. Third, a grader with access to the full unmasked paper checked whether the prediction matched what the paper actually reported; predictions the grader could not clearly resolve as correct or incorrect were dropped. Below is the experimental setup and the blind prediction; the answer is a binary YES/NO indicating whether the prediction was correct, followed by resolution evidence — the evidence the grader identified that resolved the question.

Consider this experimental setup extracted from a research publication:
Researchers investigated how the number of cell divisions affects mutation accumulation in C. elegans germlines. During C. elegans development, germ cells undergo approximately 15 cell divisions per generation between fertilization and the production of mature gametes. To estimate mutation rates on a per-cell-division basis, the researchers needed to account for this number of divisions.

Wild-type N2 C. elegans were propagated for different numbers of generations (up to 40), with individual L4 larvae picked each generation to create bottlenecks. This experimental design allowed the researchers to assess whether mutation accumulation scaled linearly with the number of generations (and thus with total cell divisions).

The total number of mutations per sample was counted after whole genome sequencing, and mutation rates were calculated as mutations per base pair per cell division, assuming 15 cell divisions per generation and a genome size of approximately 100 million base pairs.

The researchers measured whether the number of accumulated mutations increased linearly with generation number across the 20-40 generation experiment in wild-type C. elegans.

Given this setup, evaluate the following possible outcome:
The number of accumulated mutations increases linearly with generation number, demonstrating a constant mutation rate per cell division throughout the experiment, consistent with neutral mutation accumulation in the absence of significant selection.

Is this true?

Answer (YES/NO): YES